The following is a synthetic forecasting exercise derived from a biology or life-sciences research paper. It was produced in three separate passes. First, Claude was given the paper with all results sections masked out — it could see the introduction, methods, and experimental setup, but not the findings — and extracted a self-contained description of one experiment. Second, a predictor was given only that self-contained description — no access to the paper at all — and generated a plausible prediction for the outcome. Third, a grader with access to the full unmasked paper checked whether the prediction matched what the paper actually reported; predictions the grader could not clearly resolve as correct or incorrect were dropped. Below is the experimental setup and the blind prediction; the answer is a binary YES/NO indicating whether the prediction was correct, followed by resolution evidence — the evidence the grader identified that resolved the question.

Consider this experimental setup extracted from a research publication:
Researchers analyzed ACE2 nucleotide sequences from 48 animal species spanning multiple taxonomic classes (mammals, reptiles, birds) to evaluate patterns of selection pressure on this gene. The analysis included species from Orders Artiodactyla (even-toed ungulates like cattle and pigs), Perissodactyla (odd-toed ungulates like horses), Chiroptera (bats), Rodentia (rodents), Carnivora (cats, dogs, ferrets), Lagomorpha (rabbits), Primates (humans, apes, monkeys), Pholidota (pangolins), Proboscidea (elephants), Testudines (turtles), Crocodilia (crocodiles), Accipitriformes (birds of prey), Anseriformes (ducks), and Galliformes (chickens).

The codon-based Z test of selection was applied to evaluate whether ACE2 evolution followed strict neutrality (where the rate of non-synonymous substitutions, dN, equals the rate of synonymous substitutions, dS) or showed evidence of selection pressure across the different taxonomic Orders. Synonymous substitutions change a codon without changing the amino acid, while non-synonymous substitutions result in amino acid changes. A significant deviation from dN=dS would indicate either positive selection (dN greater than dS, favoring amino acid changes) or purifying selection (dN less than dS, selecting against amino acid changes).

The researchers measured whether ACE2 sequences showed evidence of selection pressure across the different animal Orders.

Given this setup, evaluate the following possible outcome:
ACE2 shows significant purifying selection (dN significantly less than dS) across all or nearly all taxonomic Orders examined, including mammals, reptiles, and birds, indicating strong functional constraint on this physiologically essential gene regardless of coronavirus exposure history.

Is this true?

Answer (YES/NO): YES